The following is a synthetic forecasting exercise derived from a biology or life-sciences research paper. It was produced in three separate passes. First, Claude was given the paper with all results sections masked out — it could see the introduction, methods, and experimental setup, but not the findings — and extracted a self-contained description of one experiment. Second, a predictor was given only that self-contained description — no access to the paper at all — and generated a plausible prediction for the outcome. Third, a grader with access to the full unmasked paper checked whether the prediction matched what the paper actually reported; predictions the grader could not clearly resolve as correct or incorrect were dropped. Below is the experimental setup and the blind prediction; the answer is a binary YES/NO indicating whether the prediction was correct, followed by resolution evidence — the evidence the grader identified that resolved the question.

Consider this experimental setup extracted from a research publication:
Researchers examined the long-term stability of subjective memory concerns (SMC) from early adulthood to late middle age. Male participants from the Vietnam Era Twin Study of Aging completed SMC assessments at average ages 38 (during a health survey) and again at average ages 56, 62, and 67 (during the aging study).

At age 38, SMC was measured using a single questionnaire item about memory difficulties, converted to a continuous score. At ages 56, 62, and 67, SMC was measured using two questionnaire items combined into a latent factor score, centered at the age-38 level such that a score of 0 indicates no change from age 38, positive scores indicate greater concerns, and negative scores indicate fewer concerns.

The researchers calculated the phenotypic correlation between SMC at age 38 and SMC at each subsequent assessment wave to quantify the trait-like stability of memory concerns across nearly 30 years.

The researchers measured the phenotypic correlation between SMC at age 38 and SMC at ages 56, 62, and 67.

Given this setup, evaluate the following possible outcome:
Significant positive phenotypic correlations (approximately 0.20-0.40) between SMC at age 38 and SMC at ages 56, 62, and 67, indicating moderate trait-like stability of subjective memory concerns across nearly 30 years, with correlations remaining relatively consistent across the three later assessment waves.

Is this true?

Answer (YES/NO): NO